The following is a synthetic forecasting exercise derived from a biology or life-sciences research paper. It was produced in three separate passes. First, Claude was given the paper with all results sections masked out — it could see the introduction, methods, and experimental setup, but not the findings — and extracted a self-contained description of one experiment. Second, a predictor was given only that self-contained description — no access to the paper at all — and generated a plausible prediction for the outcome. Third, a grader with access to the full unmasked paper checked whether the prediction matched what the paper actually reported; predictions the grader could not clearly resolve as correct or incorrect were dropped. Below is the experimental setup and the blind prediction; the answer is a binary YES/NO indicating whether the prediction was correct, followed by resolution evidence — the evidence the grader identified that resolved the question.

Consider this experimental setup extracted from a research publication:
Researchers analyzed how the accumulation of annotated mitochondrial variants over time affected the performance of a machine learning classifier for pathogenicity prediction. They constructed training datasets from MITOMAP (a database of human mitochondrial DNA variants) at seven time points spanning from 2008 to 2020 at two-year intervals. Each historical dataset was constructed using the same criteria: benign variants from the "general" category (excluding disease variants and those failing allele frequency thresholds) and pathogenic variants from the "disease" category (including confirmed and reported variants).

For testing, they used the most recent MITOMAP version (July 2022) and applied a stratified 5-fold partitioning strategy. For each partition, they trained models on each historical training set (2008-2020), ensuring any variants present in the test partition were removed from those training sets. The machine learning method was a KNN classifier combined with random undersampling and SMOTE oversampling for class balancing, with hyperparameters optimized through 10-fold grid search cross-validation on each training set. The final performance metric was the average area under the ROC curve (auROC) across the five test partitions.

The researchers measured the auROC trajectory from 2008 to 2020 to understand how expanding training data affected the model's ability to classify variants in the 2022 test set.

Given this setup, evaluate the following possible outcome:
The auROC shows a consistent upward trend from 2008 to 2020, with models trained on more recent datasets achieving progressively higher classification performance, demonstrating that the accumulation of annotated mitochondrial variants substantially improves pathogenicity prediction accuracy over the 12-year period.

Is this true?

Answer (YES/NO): NO